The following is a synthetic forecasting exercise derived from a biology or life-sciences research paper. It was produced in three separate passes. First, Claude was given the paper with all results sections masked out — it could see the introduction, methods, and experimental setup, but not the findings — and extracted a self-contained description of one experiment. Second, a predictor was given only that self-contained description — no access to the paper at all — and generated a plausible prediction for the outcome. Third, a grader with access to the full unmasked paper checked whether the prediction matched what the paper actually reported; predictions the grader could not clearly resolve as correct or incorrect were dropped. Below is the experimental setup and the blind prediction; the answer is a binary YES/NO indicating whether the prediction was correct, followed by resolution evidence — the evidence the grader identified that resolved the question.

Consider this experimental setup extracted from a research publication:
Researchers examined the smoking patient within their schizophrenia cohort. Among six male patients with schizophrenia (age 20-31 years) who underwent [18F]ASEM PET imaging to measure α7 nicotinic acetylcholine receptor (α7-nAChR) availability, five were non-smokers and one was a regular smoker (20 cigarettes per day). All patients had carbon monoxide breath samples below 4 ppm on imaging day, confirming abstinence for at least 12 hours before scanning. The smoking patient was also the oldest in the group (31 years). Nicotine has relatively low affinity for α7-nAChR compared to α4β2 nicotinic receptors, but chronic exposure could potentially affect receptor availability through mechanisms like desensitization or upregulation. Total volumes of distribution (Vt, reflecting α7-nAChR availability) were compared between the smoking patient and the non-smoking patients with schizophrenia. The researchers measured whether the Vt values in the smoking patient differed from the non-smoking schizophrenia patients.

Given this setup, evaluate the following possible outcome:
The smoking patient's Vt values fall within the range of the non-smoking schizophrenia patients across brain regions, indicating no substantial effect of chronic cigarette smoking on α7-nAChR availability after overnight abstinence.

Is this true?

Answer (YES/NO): YES